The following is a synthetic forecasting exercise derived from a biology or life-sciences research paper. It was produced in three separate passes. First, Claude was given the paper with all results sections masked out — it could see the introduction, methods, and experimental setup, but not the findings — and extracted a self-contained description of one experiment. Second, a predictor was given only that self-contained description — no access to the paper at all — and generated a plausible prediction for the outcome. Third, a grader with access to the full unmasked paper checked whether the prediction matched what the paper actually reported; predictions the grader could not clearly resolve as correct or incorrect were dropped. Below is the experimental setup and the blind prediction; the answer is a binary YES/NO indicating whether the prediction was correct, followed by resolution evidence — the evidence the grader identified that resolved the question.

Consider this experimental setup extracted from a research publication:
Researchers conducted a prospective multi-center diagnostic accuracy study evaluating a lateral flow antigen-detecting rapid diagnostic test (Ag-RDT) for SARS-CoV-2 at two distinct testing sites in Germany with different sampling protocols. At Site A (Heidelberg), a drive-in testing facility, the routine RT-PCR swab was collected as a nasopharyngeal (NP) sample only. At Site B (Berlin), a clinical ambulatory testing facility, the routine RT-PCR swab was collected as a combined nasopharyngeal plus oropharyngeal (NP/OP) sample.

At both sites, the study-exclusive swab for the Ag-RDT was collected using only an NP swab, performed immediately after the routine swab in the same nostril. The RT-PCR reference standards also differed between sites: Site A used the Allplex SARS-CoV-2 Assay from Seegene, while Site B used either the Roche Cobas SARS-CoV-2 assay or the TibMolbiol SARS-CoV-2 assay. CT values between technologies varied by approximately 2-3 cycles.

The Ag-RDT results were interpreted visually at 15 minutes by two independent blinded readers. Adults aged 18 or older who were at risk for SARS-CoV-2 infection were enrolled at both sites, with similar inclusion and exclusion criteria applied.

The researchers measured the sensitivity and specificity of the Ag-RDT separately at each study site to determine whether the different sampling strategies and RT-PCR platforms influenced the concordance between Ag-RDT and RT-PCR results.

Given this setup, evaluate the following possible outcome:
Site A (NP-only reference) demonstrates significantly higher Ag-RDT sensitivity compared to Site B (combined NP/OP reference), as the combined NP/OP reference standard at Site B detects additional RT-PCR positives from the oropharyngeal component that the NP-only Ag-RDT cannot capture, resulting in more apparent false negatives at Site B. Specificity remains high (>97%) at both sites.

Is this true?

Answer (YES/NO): NO